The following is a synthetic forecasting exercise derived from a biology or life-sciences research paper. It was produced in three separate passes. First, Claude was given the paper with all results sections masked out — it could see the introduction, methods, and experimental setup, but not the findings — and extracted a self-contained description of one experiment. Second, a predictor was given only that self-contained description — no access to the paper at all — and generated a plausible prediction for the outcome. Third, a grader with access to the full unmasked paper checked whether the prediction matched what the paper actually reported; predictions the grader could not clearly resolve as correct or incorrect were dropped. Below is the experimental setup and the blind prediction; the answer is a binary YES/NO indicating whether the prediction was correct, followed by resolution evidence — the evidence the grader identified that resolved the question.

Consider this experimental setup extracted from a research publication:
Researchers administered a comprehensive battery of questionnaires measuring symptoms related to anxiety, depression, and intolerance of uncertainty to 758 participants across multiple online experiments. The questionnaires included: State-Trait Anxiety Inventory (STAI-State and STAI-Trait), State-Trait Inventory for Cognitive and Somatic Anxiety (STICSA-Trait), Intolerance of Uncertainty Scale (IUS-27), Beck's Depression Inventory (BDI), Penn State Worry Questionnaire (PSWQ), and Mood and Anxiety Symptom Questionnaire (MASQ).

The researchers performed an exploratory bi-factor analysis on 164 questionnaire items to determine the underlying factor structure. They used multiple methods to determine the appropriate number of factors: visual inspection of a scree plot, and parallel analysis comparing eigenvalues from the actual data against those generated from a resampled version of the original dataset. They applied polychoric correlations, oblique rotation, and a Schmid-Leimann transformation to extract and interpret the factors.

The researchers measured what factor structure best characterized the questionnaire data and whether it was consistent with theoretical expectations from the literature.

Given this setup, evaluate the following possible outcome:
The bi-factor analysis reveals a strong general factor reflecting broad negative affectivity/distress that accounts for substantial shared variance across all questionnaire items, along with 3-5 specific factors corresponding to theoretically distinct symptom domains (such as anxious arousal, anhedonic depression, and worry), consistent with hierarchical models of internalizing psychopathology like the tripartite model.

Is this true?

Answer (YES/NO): NO